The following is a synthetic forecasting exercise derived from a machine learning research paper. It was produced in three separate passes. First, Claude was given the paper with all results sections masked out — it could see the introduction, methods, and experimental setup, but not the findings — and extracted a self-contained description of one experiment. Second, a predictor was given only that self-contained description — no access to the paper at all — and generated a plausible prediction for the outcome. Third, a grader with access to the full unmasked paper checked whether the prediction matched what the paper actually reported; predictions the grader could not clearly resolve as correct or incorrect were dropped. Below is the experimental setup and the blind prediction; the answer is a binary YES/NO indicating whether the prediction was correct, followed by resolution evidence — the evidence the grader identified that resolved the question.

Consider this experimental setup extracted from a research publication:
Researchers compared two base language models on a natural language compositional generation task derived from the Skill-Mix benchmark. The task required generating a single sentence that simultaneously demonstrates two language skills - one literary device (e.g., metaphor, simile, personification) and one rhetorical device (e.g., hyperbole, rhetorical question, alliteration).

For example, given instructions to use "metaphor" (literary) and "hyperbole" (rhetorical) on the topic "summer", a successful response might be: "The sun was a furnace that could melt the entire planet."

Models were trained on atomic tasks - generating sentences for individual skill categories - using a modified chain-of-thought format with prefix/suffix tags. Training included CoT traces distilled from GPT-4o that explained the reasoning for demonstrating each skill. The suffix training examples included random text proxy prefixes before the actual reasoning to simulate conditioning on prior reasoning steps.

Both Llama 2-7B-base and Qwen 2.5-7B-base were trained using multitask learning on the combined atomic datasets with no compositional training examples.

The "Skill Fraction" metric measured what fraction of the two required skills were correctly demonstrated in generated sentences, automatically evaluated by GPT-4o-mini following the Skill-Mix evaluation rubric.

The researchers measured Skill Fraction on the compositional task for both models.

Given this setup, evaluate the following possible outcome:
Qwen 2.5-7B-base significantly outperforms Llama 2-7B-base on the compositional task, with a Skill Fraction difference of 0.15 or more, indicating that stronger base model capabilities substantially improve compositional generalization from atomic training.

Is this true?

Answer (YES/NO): YES